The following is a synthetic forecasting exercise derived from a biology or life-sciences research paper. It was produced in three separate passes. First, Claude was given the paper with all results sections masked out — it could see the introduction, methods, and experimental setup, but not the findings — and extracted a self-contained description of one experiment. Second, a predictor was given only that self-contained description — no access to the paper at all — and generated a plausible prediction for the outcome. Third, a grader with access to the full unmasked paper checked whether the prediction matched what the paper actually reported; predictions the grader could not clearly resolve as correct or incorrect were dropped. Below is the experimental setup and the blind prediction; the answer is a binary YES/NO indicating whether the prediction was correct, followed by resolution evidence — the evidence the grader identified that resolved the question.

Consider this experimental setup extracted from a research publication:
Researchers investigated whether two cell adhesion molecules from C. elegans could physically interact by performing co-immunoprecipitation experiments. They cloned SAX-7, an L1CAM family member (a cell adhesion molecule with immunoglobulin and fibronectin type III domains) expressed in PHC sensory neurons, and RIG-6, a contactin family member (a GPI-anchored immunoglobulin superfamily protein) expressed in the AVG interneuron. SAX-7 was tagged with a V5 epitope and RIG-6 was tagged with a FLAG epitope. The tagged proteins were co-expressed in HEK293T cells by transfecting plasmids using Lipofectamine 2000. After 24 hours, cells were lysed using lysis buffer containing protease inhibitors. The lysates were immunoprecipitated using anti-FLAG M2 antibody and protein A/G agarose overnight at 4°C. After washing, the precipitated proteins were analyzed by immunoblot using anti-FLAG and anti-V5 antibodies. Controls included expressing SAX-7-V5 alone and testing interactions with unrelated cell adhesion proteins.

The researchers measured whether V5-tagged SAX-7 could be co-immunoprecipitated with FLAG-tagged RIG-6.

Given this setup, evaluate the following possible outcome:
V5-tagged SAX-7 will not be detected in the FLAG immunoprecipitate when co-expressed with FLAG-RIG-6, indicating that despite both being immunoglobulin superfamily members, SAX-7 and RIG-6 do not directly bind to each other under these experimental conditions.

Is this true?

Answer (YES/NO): NO